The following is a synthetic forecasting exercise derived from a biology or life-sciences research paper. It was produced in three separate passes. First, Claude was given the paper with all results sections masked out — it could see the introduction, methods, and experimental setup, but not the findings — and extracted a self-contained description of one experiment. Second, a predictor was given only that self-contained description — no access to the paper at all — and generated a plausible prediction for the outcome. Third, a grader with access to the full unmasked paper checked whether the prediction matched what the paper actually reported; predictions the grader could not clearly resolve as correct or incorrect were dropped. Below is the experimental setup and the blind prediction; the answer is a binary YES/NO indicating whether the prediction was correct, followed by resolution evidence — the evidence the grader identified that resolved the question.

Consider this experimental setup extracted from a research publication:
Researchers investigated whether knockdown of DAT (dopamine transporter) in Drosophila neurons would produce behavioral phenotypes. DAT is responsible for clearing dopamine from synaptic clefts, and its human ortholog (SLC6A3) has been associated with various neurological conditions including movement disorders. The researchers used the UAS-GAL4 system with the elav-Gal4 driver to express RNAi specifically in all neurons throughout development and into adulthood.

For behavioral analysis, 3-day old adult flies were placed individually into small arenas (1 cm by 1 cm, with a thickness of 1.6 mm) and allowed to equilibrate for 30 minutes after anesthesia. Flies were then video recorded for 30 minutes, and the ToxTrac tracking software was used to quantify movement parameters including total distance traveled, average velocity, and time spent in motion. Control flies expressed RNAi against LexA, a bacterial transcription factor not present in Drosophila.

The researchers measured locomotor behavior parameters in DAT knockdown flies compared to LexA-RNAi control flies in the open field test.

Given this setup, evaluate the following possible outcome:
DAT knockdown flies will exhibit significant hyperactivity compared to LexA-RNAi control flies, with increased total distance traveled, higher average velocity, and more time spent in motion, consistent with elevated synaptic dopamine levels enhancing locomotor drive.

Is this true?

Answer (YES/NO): NO